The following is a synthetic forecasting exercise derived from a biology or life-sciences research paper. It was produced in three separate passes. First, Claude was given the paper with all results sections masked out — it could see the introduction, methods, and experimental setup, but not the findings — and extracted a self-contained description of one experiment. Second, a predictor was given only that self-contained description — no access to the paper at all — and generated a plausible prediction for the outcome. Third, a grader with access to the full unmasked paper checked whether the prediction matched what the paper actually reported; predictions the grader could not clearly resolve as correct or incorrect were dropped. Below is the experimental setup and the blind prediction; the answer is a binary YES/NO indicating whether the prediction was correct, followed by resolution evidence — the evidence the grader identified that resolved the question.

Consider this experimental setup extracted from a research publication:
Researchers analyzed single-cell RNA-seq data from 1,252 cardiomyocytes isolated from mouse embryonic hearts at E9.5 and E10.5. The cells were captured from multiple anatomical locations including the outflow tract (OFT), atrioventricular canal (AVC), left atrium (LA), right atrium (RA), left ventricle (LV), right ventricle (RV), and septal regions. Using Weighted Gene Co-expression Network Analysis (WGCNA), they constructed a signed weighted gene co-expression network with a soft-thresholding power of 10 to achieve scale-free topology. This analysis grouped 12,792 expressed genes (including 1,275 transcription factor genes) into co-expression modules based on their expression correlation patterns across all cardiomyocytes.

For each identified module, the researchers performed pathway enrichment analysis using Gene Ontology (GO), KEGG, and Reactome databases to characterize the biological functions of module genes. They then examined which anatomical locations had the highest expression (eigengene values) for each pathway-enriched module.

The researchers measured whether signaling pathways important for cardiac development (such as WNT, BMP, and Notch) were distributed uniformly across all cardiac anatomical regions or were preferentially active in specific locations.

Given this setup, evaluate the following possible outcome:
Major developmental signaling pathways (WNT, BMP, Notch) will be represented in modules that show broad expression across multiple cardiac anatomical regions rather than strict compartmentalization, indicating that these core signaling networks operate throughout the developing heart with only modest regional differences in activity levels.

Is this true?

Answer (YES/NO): NO